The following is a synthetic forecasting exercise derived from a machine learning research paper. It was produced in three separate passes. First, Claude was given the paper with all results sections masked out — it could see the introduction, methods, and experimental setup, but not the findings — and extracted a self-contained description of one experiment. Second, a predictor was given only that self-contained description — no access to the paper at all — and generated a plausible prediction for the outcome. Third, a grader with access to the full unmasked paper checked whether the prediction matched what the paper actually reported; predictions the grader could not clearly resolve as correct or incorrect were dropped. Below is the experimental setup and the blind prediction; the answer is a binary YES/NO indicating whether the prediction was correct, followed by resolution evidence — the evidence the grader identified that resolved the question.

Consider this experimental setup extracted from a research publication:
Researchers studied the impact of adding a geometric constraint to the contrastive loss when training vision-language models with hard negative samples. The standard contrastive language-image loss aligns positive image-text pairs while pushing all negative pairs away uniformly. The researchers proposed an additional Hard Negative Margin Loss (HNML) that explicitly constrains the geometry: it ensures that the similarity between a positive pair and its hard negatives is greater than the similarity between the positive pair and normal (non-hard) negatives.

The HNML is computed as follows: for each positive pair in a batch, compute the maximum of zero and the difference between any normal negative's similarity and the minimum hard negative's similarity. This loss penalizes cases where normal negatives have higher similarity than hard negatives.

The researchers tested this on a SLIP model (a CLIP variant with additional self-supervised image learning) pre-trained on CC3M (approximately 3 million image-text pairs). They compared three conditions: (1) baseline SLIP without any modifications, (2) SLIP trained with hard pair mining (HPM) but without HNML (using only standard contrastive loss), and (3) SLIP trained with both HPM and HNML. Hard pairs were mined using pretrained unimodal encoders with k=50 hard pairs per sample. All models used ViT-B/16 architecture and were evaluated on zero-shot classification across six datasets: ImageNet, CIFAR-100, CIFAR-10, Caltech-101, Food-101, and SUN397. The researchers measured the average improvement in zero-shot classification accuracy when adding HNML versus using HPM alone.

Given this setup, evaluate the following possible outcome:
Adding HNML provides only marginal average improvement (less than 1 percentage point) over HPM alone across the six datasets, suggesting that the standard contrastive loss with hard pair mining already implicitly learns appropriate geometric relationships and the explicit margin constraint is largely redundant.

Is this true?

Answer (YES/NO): NO